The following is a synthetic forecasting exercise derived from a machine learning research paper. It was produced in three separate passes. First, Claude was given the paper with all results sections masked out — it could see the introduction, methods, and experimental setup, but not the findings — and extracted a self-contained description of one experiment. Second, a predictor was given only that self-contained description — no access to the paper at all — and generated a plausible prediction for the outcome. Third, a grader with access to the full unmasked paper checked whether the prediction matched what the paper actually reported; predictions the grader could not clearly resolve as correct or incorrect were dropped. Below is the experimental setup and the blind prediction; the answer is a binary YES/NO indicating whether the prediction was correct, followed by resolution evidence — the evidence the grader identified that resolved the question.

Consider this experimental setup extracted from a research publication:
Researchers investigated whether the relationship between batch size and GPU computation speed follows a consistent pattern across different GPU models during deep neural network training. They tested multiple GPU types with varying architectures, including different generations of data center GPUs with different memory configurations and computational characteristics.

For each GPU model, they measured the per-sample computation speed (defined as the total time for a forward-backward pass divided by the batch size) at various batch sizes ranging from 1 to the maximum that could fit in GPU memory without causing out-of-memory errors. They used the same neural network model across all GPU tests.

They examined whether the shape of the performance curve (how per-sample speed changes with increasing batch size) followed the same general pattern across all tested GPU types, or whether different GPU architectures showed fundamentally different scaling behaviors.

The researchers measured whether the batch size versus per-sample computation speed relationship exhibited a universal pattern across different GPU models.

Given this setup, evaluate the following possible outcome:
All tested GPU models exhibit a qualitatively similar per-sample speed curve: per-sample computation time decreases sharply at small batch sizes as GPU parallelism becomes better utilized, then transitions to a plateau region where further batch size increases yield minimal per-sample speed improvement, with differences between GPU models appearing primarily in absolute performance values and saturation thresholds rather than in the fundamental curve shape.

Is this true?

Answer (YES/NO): YES